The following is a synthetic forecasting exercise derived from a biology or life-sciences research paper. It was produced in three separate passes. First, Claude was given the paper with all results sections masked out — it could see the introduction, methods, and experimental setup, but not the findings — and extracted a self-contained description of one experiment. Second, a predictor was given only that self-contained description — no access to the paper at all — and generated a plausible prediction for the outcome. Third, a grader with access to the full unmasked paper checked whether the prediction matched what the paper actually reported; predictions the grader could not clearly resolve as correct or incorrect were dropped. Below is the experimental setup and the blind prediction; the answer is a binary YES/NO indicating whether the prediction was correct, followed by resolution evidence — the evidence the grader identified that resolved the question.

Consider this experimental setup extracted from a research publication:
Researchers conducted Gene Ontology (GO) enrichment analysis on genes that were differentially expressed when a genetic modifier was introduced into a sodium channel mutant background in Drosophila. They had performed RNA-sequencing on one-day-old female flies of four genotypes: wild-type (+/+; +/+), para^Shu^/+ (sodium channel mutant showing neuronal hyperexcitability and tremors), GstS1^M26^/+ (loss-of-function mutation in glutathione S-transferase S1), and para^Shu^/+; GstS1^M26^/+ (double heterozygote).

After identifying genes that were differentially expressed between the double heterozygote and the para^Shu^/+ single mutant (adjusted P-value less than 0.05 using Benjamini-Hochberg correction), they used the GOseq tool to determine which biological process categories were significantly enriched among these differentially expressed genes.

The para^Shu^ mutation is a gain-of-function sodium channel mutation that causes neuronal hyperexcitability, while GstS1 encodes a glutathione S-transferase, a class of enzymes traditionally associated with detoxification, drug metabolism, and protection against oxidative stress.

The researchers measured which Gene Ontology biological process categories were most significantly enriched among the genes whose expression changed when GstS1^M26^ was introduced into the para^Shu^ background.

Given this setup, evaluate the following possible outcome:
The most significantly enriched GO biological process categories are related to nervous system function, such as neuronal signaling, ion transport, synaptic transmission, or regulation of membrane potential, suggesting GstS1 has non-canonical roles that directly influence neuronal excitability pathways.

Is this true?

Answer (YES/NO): NO